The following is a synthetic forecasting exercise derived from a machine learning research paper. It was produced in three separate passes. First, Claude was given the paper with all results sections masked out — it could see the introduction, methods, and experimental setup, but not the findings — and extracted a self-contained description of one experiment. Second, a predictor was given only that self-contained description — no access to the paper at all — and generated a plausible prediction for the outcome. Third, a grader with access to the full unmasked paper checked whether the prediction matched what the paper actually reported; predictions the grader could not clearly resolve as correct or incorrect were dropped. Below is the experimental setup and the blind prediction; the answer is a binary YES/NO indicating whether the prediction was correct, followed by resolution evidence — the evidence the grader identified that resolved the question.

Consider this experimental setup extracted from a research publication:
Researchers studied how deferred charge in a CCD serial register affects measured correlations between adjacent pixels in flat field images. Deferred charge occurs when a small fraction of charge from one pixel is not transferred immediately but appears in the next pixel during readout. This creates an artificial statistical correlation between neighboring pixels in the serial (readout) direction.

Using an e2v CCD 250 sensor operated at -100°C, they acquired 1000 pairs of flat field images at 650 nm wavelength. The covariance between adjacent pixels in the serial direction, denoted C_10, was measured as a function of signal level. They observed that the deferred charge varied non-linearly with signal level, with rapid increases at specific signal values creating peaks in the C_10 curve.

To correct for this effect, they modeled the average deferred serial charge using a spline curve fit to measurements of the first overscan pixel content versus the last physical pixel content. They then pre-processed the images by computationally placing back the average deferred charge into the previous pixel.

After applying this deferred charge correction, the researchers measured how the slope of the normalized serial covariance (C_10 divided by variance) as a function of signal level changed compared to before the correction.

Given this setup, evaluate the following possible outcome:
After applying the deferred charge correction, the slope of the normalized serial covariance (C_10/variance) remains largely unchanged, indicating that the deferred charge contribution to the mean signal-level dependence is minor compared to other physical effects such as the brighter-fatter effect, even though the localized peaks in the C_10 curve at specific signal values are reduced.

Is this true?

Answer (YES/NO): NO